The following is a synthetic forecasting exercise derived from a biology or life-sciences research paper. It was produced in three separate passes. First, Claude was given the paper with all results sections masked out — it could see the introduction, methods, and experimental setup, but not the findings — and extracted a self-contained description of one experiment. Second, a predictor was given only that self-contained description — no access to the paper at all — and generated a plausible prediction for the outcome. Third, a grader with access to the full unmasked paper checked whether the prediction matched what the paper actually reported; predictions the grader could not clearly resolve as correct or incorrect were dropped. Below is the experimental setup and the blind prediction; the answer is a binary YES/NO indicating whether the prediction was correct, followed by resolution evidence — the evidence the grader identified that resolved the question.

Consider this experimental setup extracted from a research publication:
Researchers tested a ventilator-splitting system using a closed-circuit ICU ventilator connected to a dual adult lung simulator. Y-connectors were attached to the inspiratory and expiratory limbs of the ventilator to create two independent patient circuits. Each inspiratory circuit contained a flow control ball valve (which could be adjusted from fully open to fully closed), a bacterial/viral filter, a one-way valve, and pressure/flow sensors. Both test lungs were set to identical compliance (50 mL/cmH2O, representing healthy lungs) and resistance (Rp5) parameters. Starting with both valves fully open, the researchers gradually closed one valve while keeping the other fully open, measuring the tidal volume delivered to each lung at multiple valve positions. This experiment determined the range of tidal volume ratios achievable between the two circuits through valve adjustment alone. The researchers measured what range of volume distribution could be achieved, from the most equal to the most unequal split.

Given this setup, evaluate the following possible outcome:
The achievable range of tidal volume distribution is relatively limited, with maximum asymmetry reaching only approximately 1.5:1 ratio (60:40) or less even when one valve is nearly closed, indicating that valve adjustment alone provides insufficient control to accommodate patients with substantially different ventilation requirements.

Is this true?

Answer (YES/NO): NO